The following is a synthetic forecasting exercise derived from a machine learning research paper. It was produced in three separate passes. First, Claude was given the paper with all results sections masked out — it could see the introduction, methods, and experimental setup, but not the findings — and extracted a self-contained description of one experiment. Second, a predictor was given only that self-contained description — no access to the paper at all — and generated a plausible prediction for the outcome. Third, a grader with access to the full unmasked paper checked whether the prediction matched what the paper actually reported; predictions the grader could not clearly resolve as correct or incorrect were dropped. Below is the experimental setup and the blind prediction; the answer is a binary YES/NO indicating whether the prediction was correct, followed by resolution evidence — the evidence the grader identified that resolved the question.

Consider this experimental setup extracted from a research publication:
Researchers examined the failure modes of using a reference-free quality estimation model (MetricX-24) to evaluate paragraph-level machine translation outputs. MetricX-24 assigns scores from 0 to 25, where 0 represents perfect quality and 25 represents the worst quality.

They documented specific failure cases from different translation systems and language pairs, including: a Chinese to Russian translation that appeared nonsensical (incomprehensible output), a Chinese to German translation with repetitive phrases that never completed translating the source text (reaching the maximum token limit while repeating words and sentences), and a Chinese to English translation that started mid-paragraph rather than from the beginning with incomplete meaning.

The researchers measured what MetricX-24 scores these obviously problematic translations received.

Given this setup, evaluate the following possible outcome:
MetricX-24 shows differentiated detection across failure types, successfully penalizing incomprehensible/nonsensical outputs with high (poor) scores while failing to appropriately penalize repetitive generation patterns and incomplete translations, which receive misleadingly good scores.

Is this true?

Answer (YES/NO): NO